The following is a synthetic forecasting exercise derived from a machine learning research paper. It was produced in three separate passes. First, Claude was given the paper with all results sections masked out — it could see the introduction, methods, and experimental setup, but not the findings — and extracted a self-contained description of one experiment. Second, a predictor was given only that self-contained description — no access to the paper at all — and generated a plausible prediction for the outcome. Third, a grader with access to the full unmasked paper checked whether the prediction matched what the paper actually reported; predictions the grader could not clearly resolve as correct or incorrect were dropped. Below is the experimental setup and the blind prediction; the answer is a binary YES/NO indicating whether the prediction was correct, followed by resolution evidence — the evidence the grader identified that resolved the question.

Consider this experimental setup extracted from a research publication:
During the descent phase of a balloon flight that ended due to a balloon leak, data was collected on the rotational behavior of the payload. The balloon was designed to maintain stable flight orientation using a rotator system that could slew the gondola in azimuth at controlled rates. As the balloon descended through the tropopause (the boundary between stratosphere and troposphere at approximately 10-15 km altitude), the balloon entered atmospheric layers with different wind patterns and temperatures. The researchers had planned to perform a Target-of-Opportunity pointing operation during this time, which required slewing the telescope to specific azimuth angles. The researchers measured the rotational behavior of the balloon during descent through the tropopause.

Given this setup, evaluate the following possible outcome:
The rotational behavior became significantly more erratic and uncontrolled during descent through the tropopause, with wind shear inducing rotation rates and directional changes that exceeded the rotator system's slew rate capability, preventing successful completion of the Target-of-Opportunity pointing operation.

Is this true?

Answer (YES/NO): YES